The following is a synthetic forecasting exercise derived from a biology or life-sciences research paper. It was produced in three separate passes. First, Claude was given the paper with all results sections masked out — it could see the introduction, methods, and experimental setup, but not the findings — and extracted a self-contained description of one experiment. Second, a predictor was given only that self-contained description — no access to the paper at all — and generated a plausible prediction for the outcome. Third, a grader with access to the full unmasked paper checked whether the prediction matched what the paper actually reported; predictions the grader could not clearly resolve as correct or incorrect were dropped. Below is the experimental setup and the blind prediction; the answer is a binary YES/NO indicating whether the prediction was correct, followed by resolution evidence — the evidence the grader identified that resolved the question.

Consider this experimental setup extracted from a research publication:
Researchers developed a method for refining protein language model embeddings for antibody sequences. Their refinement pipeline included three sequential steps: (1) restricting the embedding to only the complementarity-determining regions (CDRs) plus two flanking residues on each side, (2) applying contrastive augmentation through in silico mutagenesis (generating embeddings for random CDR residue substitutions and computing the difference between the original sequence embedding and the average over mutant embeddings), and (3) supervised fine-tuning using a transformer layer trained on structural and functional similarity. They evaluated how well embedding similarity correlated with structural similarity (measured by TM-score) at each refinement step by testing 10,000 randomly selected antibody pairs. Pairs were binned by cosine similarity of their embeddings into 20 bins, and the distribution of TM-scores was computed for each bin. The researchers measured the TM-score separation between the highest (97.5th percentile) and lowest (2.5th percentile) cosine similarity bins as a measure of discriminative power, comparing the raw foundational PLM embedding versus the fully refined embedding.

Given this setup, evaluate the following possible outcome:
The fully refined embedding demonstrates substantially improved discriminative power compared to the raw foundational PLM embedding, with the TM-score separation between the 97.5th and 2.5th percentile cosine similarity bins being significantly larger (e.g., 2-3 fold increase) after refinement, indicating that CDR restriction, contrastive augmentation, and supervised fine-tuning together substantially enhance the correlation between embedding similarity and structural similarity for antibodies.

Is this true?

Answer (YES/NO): YES